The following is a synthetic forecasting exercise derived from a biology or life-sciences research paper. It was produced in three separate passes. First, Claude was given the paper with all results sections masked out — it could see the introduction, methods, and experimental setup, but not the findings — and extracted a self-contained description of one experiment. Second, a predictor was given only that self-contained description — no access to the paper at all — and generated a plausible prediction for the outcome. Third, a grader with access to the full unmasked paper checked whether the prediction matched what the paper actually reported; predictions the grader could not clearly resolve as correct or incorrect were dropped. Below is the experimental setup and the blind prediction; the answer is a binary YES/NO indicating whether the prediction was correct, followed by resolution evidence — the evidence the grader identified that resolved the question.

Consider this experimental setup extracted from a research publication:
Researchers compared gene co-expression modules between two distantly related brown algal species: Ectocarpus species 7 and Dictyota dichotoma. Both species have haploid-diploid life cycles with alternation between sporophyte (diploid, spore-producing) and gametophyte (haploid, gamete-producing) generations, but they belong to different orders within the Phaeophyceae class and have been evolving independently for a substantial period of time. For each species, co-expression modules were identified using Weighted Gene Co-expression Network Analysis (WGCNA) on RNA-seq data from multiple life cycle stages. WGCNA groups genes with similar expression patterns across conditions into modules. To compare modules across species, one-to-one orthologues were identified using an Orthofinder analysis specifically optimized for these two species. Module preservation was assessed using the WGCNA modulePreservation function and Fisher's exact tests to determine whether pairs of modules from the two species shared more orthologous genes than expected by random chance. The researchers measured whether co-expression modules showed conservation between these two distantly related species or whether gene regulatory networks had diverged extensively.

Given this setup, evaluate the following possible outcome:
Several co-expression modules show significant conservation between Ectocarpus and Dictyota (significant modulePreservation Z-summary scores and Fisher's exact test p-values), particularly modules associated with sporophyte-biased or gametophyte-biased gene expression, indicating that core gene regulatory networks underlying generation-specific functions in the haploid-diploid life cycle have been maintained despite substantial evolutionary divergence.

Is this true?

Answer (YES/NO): NO